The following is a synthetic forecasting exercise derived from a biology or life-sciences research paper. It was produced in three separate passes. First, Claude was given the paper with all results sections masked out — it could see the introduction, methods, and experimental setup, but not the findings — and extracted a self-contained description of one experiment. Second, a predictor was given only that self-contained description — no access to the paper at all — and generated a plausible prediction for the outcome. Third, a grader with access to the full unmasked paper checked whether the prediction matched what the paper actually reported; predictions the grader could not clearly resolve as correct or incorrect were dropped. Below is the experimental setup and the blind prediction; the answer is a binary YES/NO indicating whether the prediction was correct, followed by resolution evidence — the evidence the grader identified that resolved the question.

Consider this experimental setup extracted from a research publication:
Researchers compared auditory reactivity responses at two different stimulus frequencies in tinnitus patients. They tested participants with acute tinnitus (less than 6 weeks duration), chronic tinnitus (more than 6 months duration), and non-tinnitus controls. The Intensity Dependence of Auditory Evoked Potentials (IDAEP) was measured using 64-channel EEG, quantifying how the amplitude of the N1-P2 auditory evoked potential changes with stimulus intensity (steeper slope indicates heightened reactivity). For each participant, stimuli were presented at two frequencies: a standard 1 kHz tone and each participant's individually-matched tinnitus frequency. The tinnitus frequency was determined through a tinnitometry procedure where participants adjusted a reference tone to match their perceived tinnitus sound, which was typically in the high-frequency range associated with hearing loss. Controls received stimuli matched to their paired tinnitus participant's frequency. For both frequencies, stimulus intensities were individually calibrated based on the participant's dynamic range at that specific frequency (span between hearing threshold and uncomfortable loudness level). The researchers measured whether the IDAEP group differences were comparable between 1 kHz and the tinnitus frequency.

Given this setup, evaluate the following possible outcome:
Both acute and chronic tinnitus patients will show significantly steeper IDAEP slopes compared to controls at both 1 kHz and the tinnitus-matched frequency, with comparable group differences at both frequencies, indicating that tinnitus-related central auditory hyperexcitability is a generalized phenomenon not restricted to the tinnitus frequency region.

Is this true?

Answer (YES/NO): NO